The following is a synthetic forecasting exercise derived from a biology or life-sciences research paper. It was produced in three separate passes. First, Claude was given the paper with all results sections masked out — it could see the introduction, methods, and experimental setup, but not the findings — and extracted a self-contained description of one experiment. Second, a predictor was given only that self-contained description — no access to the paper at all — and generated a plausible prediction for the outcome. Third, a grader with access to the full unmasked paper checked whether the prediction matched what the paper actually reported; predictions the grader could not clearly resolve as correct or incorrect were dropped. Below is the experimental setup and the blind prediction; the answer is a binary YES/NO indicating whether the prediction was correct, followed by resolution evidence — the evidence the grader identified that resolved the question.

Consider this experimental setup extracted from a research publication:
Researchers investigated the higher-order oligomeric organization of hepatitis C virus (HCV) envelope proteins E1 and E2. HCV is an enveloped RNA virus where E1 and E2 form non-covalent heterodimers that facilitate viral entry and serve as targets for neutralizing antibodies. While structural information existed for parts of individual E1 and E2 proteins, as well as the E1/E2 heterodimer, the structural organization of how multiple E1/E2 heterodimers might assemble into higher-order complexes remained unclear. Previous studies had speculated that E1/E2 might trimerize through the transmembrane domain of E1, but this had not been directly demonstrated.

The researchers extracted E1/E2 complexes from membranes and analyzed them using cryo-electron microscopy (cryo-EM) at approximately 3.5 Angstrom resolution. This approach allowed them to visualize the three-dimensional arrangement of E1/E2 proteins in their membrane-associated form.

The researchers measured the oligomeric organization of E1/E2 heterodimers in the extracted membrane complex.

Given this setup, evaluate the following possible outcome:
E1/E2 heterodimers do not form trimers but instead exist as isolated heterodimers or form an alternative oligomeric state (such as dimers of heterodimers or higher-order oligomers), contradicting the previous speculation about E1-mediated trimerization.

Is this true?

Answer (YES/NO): YES